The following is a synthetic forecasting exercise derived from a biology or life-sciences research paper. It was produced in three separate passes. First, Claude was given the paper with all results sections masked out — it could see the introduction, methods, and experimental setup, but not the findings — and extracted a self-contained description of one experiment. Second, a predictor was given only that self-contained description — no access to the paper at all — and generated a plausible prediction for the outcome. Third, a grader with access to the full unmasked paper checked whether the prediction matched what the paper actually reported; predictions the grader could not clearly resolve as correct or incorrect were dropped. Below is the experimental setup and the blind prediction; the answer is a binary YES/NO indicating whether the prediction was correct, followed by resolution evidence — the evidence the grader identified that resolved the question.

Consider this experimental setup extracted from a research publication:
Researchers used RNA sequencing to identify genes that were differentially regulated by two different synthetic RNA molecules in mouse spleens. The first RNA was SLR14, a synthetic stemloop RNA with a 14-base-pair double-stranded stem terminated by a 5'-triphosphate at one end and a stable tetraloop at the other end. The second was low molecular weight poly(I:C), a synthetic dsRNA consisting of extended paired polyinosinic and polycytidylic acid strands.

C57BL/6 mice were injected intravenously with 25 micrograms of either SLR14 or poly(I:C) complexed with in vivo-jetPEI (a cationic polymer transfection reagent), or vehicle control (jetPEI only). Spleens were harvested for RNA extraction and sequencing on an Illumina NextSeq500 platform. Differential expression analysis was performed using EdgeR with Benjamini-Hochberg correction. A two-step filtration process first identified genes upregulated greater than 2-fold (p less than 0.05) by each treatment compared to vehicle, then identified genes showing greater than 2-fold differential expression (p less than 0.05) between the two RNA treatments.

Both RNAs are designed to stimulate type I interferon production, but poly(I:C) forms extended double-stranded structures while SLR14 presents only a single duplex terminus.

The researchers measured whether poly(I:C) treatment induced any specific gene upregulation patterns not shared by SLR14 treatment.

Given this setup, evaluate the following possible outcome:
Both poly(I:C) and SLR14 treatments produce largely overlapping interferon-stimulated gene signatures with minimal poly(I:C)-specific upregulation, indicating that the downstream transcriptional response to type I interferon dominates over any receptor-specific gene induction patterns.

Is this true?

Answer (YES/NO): NO